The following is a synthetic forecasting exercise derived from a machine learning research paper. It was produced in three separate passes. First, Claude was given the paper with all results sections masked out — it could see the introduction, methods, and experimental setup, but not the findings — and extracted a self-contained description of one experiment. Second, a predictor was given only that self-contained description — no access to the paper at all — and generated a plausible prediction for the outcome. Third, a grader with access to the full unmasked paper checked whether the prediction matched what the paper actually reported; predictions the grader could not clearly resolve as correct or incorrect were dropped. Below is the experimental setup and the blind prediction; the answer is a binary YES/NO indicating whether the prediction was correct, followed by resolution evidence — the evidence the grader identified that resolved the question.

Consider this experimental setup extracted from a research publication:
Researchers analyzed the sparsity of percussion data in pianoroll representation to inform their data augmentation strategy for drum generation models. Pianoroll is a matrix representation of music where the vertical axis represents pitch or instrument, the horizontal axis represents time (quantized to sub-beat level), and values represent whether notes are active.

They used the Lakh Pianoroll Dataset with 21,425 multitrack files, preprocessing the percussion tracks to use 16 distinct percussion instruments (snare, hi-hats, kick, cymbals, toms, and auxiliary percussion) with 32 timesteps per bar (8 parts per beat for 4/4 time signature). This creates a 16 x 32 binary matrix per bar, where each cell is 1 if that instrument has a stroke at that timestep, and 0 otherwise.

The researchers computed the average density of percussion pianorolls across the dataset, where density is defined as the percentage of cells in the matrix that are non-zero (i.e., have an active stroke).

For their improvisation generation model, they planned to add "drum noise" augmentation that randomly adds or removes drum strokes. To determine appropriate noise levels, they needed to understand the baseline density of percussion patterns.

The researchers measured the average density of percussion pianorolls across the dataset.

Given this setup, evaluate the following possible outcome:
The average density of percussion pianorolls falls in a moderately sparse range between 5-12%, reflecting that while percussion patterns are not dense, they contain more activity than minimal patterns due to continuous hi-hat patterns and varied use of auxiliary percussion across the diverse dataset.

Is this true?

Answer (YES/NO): NO